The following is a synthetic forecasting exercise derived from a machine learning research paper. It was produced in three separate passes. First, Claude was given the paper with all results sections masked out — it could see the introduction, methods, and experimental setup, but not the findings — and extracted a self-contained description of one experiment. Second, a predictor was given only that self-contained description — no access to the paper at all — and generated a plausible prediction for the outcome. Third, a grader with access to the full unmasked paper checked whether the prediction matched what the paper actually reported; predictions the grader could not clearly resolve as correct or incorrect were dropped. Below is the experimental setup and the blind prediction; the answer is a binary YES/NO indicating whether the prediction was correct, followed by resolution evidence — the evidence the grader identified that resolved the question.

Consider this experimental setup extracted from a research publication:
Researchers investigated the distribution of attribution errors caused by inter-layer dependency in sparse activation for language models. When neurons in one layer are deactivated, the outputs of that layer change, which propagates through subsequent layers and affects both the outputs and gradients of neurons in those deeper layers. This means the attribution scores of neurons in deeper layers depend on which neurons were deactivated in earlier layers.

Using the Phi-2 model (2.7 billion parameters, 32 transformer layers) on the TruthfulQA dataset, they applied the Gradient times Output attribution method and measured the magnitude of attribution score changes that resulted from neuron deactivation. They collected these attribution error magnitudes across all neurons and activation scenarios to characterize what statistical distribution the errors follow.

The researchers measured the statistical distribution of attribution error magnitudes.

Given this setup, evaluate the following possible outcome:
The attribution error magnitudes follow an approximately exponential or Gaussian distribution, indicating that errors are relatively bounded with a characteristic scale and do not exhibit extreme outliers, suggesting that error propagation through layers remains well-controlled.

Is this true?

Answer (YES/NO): NO